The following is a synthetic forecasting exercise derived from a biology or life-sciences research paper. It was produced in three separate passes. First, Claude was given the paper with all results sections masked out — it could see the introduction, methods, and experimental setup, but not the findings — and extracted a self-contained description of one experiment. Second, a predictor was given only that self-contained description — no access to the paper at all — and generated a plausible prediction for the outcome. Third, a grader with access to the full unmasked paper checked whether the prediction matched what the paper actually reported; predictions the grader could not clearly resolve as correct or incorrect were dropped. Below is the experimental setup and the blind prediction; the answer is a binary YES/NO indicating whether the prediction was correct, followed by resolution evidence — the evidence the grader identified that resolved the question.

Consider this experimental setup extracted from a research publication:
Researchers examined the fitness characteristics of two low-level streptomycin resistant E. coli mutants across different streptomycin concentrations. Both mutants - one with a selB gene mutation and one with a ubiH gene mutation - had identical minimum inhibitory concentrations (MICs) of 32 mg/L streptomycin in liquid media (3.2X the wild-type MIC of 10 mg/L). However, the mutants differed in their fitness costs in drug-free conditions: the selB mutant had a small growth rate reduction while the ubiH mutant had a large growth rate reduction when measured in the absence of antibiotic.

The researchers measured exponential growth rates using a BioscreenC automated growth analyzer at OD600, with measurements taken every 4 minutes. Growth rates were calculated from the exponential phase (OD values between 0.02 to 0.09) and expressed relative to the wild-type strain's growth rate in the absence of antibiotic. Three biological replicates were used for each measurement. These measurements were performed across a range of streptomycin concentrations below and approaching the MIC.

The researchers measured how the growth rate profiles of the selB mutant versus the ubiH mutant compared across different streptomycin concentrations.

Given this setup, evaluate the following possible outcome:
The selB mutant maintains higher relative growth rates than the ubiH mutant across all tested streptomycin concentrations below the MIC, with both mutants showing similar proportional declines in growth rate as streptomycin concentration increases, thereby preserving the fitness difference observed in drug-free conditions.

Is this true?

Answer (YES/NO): NO